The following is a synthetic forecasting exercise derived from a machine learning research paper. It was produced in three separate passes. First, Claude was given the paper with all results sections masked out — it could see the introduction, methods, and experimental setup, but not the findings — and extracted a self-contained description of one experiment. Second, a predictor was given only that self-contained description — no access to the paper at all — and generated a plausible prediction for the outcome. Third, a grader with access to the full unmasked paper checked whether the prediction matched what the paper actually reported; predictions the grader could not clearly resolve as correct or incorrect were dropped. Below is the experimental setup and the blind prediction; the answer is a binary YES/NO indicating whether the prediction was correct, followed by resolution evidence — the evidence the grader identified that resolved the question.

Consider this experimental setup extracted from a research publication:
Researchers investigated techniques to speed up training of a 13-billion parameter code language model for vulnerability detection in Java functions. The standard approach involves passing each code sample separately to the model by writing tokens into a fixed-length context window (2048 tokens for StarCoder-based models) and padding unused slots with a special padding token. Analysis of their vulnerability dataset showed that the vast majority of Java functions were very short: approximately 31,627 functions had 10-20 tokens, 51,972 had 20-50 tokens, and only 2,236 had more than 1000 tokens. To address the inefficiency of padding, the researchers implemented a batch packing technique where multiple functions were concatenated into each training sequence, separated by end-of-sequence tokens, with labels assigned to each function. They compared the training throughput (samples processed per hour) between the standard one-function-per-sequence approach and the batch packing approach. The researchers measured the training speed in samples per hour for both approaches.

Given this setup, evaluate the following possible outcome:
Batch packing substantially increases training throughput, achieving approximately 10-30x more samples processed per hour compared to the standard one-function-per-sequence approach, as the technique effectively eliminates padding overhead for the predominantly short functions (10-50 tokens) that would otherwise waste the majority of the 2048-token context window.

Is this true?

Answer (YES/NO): YES